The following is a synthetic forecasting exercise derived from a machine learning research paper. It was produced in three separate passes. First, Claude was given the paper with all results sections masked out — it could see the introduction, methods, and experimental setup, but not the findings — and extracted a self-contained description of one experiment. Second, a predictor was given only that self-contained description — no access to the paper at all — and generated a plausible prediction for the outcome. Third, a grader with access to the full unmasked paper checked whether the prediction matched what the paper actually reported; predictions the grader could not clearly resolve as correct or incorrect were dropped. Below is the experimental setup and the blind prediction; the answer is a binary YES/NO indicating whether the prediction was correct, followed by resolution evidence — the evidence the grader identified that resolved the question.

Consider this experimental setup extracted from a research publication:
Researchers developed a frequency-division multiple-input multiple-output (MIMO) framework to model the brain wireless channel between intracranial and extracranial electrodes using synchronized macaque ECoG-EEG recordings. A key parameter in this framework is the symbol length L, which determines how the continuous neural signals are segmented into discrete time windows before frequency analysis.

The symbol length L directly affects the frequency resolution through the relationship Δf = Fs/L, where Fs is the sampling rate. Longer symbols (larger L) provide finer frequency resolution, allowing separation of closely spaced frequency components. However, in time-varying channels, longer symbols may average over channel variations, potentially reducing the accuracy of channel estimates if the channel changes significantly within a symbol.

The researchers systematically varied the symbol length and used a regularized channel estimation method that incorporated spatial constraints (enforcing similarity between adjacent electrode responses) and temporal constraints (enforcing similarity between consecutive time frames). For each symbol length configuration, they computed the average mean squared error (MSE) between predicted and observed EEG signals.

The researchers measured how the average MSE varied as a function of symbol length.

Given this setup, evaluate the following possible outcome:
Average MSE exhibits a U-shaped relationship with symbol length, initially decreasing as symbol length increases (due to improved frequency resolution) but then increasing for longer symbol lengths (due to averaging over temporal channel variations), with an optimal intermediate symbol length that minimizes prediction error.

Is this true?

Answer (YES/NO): YES